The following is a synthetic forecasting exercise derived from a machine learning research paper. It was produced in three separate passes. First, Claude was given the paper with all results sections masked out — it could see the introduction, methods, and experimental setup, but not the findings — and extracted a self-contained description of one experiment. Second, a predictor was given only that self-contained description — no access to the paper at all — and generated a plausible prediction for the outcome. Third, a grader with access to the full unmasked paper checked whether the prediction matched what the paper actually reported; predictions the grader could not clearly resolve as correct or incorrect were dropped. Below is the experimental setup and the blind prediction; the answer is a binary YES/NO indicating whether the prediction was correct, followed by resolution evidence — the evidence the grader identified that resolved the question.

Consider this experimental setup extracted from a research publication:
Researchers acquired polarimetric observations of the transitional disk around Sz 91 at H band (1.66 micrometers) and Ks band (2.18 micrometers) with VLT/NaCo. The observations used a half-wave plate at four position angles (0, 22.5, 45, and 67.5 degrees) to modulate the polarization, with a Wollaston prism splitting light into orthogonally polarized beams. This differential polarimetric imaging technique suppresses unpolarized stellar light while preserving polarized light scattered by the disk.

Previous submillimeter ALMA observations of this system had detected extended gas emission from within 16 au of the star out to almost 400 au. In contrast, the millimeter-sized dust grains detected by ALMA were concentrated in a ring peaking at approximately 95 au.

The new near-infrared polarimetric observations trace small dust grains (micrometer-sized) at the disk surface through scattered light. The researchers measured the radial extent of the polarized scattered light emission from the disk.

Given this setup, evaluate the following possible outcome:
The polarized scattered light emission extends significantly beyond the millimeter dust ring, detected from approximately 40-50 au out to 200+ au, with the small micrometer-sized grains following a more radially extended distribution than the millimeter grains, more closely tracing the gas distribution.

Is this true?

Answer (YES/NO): NO